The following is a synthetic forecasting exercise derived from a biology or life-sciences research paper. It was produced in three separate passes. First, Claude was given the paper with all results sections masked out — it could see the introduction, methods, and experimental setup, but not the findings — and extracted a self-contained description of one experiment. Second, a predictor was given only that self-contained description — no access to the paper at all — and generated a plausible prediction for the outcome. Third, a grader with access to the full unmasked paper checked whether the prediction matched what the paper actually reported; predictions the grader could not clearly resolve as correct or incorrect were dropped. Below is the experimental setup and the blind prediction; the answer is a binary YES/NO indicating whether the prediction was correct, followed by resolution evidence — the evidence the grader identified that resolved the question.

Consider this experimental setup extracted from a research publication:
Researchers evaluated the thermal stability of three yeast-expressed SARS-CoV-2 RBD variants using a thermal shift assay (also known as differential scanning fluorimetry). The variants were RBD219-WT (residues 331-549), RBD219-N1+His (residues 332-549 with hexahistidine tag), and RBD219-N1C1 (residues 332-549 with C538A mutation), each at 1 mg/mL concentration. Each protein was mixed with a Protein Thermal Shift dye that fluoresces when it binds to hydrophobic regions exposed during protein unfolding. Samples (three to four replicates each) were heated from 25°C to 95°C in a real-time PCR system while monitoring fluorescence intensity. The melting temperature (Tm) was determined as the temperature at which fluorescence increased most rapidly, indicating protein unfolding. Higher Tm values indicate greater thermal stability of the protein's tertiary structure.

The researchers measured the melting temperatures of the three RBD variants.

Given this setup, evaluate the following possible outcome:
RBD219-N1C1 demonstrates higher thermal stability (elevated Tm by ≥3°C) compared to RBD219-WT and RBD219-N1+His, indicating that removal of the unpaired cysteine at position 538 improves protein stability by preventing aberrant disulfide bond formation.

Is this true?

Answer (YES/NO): NO